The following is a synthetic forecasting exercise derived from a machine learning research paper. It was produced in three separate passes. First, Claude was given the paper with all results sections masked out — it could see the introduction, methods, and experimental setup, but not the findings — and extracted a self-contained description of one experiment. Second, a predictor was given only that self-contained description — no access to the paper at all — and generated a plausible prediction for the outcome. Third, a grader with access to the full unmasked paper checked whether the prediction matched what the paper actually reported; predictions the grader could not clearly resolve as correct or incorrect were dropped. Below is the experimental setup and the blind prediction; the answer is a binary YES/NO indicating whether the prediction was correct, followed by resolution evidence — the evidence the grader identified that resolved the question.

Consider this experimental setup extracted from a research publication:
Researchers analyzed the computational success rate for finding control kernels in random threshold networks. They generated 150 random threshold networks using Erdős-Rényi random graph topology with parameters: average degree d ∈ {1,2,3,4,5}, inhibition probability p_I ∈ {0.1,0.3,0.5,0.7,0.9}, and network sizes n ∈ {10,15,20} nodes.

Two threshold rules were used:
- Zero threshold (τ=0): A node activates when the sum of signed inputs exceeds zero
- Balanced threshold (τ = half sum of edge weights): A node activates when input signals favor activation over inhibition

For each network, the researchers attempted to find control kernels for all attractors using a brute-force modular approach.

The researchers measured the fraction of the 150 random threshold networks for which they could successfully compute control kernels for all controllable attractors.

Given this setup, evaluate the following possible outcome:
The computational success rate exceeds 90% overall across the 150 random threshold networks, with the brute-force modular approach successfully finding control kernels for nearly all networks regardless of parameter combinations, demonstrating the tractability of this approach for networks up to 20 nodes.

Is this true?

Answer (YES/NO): YES